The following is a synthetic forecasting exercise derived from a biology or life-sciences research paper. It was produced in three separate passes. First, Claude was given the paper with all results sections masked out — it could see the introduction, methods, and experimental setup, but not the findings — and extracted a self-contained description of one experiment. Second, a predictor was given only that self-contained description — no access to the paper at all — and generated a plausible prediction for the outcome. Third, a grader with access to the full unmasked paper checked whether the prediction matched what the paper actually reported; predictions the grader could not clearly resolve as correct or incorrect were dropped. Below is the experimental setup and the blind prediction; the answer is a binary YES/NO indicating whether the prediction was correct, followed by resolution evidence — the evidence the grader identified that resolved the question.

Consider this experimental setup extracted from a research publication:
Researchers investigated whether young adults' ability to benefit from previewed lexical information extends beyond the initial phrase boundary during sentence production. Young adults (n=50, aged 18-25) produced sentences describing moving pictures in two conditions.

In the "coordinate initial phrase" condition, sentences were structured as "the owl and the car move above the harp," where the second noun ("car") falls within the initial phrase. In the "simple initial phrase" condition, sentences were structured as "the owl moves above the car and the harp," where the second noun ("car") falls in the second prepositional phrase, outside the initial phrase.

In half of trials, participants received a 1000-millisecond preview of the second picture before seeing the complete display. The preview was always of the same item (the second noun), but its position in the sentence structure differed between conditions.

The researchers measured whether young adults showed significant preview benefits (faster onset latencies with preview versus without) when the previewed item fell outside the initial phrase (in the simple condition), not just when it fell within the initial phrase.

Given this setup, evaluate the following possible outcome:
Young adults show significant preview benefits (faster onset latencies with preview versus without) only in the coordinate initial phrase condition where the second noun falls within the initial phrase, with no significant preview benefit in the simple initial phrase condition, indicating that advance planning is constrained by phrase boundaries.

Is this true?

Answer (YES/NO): NO